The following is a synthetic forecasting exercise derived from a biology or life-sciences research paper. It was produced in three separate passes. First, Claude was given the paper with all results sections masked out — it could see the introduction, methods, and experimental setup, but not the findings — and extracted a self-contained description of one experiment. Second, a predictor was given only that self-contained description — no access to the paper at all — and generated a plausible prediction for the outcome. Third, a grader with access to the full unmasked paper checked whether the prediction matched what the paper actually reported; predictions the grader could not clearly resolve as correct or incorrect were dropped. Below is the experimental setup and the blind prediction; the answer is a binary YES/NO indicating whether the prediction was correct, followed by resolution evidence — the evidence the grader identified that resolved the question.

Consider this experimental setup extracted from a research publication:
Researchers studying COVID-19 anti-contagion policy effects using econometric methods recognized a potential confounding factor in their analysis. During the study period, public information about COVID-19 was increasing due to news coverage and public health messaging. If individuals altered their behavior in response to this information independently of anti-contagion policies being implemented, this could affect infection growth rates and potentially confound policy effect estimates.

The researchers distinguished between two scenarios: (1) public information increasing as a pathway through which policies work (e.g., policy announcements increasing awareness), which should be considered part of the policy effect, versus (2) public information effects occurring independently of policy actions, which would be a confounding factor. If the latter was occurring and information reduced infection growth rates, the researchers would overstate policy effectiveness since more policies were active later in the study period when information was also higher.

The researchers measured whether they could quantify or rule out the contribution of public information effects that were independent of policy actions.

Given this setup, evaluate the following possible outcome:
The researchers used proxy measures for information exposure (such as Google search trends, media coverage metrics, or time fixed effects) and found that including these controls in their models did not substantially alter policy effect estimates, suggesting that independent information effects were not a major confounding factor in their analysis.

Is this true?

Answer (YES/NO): NO